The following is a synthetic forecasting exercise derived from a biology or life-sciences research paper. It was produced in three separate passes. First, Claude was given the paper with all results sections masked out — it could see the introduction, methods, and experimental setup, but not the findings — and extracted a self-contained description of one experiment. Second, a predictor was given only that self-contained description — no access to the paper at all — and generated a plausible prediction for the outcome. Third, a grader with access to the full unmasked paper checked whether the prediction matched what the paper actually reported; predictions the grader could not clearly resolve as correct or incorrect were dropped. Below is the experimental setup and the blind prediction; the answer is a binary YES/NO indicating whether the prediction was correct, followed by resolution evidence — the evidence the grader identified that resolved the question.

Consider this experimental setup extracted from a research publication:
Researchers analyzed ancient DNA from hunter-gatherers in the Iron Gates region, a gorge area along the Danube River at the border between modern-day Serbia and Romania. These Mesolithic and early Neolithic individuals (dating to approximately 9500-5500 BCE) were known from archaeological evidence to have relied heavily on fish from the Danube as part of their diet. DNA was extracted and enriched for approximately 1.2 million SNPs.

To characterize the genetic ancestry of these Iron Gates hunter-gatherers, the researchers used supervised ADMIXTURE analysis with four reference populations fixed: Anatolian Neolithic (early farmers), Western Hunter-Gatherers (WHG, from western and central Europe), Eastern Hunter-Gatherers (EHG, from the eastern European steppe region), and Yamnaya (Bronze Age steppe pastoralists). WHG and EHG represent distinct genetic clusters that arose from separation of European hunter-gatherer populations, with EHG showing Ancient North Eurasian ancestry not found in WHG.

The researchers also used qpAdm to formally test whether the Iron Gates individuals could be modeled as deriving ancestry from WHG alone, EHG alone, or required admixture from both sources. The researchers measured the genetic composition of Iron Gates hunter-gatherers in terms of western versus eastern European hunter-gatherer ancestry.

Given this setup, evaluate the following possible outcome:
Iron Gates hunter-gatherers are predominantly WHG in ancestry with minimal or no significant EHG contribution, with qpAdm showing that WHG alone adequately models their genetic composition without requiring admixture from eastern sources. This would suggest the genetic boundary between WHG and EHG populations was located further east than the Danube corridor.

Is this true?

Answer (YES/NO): NO